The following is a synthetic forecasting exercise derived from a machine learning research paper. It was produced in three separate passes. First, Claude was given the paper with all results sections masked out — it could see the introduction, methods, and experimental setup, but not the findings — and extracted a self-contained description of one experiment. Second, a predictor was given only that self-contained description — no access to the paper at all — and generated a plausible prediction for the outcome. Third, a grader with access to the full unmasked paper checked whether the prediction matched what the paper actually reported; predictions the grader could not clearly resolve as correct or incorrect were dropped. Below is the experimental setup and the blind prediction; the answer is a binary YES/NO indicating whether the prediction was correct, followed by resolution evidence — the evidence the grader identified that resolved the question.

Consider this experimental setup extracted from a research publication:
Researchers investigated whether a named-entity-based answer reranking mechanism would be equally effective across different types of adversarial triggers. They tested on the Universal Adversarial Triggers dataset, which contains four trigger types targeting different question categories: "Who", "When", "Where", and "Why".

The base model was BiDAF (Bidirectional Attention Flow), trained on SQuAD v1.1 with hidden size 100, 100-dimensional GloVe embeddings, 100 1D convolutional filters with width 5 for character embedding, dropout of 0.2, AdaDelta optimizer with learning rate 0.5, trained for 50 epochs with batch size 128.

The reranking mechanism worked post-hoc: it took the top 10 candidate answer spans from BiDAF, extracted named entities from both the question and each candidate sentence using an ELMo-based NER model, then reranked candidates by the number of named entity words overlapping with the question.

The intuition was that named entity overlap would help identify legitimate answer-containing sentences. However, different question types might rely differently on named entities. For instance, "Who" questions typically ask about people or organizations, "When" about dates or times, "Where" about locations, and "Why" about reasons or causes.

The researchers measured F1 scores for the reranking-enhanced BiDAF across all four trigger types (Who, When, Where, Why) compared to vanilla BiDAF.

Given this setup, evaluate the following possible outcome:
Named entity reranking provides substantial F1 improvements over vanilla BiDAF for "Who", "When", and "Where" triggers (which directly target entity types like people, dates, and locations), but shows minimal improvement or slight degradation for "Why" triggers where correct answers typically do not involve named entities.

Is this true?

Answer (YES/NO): NO